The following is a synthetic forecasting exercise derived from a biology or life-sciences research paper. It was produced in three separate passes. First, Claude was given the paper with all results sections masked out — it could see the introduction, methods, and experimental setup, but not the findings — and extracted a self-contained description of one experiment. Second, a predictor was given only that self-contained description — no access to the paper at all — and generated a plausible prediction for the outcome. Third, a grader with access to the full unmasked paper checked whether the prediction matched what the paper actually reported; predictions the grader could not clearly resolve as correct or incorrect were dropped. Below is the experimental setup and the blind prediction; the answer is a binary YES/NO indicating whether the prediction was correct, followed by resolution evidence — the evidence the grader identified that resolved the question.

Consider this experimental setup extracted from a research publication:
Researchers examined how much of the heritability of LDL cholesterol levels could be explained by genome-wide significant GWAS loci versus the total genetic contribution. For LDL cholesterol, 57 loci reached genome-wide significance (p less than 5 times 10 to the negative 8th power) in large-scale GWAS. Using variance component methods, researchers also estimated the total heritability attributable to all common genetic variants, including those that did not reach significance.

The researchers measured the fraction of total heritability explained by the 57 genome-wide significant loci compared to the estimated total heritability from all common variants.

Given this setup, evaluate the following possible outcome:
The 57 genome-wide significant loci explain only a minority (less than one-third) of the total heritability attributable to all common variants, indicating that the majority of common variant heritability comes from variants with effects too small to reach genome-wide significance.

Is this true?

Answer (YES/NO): YES